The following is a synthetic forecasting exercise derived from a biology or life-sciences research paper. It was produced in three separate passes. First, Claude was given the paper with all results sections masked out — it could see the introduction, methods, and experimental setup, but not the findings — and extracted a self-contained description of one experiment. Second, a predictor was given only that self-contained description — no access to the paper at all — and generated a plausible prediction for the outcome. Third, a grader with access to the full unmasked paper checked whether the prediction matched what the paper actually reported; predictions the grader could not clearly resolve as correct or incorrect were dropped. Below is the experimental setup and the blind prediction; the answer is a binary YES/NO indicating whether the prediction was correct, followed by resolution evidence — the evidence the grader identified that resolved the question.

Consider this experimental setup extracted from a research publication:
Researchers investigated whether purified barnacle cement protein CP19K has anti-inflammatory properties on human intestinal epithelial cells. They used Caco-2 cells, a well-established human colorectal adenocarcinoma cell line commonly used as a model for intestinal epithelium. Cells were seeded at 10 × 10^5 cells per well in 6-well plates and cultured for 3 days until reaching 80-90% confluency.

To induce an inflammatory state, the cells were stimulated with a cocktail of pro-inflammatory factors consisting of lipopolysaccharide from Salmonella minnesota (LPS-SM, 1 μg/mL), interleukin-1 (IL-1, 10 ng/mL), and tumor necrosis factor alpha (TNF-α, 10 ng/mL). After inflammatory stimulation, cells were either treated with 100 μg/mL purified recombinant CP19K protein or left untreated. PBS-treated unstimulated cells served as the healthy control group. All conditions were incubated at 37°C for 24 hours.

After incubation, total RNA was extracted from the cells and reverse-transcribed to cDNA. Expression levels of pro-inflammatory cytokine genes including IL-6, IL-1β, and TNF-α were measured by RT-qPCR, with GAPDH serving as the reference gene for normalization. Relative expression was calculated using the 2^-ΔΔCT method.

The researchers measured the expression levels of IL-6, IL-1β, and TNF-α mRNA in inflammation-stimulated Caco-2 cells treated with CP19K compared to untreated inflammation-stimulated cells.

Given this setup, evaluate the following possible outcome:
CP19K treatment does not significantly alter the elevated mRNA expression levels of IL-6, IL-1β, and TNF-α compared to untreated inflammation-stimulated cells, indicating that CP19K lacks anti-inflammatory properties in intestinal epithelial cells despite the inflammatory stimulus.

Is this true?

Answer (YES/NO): NO